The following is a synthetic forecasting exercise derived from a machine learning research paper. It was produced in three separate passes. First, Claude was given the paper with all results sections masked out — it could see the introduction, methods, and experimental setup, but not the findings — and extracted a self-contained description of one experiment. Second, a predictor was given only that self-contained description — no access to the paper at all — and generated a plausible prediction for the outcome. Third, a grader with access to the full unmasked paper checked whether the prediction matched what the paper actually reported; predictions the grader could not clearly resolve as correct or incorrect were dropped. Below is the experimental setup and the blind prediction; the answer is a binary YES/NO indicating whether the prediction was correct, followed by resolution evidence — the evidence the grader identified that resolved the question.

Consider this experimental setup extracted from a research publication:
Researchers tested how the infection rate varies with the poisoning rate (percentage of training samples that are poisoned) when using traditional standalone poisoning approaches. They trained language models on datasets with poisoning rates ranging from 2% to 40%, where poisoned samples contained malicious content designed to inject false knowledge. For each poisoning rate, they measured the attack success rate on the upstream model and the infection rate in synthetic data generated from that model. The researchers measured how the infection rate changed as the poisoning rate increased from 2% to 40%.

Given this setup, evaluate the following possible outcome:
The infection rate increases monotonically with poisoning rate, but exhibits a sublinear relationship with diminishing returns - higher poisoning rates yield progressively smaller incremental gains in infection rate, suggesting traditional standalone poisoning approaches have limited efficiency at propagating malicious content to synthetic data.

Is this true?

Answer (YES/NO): NO